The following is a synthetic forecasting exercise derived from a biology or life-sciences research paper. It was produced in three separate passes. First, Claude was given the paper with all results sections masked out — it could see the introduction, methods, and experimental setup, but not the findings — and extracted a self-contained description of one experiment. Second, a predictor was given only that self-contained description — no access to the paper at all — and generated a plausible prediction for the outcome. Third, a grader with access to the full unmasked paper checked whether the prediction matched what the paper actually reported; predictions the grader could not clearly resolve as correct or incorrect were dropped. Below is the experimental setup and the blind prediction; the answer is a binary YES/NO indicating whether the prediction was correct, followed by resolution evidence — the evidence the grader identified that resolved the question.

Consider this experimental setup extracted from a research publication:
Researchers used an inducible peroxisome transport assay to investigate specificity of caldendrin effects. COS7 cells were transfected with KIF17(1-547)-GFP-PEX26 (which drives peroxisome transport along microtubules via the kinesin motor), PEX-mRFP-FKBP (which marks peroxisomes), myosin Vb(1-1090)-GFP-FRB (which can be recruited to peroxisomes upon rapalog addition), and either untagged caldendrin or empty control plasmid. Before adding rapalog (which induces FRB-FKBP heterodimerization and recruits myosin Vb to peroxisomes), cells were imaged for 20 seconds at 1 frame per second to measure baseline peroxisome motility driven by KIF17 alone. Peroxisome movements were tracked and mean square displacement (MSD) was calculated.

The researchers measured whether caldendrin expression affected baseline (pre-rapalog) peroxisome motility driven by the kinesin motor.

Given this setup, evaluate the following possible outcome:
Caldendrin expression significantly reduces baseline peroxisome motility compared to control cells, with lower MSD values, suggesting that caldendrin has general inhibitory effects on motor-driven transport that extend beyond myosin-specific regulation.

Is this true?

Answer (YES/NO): NO